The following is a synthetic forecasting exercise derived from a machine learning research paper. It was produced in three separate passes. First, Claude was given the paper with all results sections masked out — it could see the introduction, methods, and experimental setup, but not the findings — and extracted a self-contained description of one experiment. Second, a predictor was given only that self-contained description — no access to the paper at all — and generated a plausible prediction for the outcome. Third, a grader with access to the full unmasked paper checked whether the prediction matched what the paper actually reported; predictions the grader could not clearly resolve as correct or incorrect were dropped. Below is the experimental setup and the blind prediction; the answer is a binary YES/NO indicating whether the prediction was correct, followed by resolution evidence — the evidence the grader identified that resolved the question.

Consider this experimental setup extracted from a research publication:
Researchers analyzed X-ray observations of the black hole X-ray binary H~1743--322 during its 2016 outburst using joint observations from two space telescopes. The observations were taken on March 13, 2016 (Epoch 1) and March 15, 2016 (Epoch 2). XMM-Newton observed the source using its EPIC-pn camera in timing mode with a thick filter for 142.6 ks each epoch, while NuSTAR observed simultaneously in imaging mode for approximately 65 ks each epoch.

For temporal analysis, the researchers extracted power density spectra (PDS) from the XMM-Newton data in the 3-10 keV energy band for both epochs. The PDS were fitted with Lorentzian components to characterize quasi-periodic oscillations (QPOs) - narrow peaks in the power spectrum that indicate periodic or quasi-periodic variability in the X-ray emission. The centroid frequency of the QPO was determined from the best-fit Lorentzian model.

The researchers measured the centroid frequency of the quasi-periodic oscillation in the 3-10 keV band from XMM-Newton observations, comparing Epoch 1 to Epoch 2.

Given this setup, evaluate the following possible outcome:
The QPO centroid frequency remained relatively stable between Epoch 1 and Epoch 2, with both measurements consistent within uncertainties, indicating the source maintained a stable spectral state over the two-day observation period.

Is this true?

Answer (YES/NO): NO